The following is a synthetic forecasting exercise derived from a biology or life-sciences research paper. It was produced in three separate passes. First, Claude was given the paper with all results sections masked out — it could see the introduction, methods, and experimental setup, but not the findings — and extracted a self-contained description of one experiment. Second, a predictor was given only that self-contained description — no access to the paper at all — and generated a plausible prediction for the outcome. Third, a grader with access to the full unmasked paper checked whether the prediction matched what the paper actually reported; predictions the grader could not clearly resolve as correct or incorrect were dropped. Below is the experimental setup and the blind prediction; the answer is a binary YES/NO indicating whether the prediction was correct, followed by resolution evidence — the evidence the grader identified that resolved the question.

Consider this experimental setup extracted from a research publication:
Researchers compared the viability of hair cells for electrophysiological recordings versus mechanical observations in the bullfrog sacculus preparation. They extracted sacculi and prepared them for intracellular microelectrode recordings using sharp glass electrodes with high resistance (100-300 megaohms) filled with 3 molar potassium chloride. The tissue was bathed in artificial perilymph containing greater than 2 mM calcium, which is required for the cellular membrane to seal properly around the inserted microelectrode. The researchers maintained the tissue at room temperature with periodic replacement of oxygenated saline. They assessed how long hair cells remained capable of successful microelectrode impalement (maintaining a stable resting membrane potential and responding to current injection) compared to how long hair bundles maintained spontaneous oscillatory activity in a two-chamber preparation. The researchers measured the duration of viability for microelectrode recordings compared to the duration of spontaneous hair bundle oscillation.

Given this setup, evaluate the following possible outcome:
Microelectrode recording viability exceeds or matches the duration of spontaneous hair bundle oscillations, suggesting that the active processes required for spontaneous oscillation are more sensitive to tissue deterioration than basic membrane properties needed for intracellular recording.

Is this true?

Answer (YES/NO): NO